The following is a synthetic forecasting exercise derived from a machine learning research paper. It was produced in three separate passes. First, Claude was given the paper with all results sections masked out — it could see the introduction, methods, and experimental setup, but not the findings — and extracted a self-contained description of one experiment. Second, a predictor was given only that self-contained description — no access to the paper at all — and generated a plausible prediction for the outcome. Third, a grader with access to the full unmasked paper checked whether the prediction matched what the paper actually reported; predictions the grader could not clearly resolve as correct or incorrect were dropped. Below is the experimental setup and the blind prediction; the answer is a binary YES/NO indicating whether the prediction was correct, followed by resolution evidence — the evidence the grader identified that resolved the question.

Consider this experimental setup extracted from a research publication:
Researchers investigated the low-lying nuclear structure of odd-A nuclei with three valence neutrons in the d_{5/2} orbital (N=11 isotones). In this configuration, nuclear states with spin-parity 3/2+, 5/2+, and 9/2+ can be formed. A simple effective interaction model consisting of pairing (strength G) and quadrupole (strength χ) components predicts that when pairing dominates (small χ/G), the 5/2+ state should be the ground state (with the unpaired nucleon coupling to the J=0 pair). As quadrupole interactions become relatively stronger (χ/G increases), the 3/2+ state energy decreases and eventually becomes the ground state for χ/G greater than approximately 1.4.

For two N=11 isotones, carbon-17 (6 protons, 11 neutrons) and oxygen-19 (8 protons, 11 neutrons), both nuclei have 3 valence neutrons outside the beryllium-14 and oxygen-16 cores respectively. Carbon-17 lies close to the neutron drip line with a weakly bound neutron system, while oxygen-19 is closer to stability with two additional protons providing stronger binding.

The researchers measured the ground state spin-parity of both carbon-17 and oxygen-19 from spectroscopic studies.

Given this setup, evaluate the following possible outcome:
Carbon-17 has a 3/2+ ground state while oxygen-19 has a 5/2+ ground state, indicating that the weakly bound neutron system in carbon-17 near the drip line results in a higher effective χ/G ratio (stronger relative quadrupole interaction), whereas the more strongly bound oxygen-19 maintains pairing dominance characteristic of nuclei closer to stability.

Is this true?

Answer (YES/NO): YES